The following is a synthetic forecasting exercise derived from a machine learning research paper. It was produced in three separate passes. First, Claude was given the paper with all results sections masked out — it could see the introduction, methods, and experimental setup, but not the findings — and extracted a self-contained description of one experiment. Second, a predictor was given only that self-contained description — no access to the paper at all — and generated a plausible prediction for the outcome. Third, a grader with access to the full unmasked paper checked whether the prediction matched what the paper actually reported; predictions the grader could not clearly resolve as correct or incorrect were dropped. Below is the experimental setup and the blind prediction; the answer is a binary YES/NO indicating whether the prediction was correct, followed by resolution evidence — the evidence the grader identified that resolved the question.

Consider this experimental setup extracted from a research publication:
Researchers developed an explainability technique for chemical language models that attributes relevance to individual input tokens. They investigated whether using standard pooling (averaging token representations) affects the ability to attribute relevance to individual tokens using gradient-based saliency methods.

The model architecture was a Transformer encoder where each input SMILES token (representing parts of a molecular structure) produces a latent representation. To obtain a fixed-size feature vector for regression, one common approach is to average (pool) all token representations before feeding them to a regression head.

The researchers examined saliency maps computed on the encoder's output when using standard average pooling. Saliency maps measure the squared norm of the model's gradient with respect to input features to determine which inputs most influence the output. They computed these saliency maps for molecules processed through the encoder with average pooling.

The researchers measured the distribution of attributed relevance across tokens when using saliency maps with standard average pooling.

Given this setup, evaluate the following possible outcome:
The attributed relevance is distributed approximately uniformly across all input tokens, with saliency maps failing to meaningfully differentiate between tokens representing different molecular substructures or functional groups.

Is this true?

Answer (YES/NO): YES